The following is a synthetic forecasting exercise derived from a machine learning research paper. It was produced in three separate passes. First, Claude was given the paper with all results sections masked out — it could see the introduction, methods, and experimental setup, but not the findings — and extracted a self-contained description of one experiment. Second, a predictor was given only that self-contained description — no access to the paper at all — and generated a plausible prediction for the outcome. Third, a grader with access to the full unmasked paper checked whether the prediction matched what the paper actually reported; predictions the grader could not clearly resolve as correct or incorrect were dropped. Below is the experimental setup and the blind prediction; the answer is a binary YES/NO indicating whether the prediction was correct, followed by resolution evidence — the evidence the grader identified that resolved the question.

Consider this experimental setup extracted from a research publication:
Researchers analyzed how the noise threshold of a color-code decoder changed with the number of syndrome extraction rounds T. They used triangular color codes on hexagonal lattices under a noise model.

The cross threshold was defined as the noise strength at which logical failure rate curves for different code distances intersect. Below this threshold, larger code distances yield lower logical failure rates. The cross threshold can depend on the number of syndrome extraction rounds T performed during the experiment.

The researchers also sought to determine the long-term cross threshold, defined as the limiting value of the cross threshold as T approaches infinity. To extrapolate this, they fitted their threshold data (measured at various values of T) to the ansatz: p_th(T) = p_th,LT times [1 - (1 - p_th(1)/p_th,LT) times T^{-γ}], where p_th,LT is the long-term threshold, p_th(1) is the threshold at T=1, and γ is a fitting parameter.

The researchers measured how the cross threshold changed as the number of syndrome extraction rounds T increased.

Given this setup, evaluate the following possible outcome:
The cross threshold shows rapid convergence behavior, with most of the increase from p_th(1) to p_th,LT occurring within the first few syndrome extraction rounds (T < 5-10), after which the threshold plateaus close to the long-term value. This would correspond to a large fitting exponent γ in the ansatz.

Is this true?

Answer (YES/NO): NO